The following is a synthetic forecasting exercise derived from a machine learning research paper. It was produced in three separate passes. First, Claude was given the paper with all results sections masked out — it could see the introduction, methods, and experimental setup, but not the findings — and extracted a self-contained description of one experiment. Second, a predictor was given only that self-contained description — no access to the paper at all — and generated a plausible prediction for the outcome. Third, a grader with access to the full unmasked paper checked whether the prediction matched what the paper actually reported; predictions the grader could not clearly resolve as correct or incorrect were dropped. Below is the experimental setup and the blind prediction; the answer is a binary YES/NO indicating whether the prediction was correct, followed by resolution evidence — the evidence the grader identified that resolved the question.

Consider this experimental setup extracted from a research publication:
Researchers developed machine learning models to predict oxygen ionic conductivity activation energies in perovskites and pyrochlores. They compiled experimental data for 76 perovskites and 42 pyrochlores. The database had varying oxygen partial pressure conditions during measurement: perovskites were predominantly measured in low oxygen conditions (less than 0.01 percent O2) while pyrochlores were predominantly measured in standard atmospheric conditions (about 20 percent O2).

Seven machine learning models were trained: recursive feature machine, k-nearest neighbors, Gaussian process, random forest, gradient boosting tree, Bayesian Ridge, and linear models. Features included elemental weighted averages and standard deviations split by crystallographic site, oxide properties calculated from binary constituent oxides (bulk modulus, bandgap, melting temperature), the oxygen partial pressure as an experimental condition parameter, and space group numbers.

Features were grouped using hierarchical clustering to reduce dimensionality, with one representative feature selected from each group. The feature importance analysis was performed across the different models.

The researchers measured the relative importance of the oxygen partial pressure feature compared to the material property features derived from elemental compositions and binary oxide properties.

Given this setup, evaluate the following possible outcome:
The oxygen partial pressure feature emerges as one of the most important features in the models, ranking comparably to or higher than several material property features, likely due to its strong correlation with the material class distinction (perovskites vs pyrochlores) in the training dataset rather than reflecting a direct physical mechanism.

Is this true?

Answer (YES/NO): NO